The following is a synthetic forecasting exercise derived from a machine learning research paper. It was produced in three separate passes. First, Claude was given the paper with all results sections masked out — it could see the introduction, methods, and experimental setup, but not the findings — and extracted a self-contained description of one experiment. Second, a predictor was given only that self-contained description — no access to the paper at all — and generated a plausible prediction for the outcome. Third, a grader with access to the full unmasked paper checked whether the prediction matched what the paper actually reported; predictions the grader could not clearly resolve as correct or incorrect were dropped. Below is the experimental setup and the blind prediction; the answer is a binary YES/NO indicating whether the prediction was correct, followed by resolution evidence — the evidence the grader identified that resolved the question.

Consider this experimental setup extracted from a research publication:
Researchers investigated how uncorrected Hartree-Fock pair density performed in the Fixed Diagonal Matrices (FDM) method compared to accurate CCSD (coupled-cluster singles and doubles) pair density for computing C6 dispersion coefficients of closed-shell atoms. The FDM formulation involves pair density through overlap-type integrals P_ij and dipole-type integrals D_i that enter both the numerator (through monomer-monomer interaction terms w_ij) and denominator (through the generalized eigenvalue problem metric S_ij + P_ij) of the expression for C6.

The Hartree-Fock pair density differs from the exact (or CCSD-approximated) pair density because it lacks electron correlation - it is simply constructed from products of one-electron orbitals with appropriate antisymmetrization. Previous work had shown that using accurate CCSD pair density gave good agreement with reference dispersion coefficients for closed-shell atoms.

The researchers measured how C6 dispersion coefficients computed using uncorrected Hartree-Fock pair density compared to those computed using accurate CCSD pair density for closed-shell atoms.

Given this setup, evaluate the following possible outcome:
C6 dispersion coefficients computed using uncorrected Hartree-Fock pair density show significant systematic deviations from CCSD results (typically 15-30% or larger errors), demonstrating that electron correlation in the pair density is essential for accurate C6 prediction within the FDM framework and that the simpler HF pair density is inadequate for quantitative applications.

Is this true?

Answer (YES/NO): YES